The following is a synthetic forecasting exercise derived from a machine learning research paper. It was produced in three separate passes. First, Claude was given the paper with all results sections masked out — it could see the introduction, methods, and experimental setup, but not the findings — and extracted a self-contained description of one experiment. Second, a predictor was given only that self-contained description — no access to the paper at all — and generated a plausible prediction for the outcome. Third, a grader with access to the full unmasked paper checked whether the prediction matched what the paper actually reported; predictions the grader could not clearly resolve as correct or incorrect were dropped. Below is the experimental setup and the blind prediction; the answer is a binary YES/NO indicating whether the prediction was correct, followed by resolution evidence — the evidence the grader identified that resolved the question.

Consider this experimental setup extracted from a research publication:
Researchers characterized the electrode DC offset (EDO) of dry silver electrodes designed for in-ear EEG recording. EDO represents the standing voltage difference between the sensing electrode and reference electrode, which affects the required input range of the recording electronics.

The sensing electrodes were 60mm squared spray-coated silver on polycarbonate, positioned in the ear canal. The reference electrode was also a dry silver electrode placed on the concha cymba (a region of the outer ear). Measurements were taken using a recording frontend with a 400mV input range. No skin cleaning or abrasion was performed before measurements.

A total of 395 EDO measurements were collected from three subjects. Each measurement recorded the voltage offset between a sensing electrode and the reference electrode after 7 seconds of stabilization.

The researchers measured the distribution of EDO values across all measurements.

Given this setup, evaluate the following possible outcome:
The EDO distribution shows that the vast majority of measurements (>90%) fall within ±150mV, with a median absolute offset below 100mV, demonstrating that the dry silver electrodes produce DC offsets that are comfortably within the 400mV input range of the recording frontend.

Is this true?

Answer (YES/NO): YES